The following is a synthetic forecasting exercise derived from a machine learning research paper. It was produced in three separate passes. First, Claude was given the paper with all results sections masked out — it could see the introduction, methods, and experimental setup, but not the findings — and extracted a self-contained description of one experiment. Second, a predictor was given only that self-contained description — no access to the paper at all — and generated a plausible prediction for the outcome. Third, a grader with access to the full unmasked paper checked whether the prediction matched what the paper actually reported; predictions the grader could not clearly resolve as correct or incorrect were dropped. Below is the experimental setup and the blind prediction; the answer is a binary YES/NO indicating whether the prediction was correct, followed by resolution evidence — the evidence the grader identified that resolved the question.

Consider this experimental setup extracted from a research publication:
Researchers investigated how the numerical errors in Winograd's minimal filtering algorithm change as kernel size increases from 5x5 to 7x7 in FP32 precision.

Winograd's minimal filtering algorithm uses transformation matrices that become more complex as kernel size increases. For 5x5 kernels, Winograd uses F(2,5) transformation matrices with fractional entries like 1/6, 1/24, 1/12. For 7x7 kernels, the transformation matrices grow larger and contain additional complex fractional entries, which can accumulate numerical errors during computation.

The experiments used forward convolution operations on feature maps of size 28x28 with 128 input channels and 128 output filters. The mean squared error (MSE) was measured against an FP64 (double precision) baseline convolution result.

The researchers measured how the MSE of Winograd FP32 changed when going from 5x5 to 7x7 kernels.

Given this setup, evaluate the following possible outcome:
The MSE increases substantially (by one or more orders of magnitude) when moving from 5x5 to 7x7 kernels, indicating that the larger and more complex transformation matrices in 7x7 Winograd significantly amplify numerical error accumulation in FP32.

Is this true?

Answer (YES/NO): YES